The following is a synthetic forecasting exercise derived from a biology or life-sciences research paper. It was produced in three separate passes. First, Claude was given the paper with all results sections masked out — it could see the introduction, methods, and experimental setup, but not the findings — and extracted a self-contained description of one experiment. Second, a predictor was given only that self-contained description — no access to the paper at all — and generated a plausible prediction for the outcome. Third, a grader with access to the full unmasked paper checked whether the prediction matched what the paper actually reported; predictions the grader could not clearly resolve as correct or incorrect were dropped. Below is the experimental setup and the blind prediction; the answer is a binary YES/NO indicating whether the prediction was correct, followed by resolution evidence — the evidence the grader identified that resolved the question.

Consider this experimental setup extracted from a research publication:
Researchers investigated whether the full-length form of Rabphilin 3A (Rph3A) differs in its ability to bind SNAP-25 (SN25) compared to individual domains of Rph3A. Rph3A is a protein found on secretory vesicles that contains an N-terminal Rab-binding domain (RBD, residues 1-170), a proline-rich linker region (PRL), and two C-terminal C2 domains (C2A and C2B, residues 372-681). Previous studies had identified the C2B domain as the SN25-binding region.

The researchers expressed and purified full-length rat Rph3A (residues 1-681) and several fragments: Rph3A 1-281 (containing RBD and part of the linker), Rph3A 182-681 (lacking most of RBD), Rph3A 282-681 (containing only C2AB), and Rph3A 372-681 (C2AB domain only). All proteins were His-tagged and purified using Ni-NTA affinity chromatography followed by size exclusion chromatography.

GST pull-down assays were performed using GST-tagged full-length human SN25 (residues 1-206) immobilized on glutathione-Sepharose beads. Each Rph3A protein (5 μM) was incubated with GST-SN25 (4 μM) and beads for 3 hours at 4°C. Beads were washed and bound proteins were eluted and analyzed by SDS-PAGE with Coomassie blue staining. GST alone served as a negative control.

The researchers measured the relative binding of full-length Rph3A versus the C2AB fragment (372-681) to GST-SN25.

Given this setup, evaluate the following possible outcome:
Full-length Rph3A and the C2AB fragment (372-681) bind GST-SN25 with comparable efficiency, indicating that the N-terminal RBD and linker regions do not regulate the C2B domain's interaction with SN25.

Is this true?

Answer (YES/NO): NO